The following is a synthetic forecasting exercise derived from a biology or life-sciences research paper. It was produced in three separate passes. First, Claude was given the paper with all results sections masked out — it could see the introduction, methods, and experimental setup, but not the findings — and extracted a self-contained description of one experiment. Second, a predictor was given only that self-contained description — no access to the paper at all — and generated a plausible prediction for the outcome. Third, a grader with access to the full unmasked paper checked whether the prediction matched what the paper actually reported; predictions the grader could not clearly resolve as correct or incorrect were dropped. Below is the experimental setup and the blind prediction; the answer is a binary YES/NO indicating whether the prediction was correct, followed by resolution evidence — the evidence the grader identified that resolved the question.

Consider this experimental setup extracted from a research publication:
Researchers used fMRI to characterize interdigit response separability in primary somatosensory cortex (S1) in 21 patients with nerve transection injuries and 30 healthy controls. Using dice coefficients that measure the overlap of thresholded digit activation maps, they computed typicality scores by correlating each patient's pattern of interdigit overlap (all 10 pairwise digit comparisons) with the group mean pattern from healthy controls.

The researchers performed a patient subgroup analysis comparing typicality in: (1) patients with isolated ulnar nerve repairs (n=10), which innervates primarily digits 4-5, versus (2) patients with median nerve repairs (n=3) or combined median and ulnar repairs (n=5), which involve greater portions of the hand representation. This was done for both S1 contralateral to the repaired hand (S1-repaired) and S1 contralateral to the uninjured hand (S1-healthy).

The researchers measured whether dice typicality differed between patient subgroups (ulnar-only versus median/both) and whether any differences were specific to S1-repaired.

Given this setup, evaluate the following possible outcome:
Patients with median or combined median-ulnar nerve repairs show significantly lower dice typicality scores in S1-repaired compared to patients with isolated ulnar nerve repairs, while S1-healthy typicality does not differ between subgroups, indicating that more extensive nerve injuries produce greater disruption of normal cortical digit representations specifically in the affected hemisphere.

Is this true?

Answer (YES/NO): NO